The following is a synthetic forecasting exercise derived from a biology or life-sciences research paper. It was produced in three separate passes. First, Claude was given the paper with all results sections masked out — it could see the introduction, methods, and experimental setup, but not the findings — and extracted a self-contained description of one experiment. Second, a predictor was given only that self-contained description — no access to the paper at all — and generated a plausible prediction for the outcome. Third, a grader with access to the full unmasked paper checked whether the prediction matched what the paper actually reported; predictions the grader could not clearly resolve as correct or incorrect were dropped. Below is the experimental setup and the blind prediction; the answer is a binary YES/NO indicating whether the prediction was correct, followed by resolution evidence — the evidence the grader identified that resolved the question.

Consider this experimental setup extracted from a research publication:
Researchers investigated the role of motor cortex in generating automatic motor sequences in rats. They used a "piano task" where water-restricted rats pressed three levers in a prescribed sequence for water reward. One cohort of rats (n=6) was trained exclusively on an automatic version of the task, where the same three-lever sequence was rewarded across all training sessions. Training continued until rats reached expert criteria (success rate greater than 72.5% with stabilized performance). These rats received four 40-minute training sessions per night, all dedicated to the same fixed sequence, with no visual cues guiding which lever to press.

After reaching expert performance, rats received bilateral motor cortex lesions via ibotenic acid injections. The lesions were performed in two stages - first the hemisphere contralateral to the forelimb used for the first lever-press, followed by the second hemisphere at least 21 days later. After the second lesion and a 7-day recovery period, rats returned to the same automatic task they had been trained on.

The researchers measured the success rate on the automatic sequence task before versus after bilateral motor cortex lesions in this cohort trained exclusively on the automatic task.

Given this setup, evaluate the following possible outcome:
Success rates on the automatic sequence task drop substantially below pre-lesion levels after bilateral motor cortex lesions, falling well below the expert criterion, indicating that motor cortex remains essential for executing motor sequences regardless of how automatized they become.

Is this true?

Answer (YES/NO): NO